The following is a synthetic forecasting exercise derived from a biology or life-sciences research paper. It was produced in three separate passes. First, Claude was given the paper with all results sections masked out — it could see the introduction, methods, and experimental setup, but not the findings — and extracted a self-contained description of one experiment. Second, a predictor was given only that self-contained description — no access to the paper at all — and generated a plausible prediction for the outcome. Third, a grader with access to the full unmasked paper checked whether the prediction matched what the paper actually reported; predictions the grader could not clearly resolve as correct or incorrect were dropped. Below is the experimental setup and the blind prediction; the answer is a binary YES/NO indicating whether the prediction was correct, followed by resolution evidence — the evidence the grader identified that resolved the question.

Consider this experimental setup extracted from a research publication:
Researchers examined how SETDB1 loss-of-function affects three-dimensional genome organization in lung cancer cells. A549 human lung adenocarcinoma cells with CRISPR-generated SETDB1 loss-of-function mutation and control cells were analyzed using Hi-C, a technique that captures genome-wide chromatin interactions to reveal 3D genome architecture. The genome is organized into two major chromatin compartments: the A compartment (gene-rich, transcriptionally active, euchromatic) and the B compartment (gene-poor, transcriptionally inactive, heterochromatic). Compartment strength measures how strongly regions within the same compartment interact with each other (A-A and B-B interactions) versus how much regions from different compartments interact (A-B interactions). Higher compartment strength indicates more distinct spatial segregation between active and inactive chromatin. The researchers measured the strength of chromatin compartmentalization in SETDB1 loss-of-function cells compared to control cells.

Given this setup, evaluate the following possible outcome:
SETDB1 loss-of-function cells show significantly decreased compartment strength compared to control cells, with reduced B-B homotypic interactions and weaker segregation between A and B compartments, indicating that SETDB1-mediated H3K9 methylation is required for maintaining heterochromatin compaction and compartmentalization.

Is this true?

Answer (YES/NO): NO